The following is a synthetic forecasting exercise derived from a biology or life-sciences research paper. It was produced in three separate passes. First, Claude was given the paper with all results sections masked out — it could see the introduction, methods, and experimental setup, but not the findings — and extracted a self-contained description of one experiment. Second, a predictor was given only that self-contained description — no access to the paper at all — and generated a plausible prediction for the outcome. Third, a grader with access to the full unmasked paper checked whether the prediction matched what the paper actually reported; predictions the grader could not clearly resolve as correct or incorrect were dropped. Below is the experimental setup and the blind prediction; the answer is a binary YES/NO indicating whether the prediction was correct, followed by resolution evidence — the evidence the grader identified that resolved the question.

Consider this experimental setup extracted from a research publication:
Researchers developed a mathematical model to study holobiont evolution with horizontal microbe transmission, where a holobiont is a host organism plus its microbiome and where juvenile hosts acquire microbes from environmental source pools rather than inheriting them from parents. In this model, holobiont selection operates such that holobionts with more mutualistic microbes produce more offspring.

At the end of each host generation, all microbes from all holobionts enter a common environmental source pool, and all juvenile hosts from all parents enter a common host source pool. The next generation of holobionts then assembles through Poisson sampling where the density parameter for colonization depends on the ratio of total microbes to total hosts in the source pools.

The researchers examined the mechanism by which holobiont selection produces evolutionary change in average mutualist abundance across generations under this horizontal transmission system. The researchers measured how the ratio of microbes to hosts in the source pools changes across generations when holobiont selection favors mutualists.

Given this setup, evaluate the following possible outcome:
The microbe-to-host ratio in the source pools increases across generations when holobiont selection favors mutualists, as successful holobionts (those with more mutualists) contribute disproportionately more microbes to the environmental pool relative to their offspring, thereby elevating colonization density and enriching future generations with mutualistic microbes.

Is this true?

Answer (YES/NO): YES